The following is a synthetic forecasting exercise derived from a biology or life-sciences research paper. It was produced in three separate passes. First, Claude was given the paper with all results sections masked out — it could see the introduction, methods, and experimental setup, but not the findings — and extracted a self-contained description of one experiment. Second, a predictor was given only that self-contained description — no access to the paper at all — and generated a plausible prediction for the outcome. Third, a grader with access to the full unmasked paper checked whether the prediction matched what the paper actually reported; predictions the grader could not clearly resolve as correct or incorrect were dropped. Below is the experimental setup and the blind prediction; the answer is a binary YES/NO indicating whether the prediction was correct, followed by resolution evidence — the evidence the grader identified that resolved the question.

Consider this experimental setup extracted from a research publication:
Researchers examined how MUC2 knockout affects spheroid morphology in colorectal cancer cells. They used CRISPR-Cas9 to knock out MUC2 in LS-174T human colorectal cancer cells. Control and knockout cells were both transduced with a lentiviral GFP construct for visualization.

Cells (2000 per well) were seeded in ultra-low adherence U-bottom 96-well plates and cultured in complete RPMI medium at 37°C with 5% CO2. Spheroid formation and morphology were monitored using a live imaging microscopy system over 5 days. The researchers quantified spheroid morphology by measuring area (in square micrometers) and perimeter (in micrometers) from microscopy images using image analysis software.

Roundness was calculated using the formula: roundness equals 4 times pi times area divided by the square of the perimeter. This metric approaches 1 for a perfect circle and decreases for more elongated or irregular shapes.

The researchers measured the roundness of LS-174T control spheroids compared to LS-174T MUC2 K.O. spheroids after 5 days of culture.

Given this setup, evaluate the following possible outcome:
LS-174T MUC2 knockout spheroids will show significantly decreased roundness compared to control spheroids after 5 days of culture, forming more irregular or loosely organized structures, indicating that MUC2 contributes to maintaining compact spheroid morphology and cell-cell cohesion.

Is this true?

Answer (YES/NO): NO